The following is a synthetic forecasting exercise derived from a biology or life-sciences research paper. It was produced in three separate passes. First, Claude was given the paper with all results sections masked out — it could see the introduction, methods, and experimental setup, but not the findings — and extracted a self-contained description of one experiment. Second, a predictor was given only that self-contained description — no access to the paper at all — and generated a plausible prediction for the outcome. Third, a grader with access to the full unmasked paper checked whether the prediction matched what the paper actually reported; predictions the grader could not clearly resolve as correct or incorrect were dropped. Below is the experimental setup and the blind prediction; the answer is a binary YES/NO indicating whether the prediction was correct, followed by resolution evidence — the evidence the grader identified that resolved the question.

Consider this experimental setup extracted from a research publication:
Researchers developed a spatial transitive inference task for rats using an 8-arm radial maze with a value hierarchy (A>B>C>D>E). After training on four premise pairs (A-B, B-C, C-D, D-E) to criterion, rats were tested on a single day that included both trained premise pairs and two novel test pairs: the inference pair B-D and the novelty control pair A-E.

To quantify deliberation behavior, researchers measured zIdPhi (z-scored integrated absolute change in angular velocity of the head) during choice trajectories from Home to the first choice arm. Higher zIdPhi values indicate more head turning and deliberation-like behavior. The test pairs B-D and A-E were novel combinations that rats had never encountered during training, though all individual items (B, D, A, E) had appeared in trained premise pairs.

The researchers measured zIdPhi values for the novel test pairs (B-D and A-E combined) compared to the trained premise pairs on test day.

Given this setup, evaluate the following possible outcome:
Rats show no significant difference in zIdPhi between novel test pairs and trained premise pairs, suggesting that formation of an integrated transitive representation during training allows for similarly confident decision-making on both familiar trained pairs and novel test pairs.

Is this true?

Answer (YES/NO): NO